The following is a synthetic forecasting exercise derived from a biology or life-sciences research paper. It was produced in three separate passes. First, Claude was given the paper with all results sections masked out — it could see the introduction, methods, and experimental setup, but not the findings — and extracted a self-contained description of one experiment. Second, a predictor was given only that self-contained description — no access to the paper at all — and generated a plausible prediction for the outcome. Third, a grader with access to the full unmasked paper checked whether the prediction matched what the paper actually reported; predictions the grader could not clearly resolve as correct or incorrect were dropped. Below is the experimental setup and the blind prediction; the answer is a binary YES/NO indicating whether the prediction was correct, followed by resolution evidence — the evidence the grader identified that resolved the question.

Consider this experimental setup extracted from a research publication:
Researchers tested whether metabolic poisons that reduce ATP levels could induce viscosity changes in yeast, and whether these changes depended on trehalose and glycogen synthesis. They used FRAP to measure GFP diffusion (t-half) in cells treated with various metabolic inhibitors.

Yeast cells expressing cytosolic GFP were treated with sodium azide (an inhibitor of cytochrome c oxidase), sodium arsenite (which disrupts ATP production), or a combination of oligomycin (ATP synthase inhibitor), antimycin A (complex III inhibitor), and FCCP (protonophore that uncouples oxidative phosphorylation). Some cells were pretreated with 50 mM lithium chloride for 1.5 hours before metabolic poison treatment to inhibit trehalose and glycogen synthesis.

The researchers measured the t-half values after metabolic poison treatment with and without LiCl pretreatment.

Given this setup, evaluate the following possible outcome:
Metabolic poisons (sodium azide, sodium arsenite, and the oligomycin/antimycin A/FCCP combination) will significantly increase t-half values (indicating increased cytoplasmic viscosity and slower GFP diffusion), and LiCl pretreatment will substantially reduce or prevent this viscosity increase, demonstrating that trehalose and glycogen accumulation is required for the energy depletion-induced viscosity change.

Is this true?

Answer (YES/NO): YES